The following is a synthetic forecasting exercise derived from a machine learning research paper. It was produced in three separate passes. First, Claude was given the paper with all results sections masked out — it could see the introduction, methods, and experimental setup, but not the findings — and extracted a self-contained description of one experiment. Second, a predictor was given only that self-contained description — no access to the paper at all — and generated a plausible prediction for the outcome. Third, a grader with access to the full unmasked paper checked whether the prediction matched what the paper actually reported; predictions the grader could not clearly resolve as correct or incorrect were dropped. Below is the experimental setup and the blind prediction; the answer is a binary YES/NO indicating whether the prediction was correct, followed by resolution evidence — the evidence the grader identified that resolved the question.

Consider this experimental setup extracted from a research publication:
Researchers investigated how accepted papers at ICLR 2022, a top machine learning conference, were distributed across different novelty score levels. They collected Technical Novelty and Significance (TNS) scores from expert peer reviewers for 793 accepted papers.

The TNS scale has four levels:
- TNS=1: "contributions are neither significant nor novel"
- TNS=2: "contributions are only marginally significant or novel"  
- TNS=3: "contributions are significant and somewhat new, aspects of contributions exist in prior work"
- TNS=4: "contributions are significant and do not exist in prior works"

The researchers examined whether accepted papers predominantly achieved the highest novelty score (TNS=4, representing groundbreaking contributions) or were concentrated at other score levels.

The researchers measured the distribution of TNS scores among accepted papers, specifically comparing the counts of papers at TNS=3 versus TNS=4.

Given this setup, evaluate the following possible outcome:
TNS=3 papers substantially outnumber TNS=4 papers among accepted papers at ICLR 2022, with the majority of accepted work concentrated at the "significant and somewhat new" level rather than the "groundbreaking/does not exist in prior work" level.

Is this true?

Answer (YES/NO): YES